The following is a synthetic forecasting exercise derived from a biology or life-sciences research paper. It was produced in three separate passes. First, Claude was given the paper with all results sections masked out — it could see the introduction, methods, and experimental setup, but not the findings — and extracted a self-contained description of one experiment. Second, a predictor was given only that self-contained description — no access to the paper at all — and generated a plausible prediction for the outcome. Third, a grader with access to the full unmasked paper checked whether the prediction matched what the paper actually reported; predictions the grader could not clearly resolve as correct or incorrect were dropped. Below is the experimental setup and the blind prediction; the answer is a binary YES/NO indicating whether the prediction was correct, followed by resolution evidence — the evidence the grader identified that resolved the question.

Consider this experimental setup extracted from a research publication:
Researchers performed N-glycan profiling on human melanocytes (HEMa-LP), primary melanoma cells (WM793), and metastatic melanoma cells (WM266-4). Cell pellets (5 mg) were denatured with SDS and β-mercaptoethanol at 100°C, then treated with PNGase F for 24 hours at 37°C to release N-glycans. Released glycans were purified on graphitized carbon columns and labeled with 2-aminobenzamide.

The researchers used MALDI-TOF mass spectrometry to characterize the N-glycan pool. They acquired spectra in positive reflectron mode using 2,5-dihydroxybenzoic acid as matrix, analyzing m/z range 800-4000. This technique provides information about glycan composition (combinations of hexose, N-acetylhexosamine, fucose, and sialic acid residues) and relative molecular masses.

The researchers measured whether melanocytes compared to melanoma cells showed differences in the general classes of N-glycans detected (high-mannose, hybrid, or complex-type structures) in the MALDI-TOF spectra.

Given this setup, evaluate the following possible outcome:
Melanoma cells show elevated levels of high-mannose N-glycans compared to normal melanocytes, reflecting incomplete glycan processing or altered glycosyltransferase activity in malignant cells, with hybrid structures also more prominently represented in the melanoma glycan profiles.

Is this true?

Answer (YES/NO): NO